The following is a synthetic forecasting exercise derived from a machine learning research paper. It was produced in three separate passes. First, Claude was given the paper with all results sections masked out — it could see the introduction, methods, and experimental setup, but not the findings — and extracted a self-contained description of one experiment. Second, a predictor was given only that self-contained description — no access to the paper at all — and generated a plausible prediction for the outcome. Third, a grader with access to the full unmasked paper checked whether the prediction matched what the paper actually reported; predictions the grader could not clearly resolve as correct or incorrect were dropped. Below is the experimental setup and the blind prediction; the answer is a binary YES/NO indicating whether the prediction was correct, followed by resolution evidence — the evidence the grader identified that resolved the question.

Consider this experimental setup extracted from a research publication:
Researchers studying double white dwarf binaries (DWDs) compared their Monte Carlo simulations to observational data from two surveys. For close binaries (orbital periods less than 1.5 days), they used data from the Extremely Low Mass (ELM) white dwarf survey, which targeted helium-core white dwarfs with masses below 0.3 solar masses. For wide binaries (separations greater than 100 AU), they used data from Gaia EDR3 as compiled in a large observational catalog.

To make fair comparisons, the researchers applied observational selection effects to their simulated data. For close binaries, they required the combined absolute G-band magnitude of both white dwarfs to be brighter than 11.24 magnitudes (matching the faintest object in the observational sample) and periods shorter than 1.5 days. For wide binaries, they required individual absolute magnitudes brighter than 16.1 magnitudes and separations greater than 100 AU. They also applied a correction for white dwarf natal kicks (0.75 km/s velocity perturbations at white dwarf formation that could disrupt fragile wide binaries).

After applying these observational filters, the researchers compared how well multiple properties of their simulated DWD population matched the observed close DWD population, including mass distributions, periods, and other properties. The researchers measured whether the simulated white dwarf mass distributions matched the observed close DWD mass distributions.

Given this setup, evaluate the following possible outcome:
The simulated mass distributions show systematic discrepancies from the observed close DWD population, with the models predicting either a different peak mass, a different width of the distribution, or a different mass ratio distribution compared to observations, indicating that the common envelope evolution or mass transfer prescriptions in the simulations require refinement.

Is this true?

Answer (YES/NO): YES